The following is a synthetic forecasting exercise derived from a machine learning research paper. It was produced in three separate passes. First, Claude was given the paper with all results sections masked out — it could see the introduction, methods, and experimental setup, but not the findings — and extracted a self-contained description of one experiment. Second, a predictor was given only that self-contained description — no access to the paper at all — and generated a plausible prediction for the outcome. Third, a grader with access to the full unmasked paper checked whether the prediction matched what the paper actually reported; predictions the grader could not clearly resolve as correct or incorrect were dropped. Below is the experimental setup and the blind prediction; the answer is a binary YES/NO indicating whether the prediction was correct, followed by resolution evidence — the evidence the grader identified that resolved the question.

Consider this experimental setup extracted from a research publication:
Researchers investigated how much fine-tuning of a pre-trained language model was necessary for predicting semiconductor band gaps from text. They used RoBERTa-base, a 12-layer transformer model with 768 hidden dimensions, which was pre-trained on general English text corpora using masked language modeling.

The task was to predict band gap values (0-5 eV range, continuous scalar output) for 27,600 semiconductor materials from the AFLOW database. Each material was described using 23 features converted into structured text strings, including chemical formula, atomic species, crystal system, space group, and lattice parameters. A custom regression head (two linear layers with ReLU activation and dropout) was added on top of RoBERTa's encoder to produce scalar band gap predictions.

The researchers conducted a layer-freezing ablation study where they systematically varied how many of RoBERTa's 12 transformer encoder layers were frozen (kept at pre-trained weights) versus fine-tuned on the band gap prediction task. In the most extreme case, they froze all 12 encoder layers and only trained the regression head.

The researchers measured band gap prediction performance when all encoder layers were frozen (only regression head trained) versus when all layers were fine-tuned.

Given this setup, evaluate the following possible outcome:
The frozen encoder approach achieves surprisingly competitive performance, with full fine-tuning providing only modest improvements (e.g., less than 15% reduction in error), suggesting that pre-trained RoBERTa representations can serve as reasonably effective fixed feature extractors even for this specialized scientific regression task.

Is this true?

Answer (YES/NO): YES